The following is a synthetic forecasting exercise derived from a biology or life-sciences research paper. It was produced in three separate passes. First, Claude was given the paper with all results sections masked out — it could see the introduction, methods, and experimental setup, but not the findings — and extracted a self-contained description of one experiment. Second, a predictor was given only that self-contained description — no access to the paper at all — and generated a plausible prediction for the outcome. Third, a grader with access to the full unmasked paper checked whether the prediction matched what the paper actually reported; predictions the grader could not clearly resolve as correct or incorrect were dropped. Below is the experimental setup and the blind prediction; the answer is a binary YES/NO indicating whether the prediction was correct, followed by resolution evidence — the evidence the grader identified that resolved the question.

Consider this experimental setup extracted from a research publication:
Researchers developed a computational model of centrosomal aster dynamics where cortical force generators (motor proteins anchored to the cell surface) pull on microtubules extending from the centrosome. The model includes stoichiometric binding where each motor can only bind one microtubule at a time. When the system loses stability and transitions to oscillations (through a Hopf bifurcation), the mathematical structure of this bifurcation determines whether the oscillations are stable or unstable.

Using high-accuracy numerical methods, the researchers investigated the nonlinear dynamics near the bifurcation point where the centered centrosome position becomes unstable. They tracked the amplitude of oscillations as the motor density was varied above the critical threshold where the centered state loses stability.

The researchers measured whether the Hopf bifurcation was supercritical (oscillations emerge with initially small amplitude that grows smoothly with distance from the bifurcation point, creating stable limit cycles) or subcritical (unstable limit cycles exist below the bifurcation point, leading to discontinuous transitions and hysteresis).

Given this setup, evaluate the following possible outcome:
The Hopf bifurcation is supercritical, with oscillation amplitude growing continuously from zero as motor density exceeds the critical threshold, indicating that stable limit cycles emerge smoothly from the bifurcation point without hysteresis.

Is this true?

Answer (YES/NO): YES